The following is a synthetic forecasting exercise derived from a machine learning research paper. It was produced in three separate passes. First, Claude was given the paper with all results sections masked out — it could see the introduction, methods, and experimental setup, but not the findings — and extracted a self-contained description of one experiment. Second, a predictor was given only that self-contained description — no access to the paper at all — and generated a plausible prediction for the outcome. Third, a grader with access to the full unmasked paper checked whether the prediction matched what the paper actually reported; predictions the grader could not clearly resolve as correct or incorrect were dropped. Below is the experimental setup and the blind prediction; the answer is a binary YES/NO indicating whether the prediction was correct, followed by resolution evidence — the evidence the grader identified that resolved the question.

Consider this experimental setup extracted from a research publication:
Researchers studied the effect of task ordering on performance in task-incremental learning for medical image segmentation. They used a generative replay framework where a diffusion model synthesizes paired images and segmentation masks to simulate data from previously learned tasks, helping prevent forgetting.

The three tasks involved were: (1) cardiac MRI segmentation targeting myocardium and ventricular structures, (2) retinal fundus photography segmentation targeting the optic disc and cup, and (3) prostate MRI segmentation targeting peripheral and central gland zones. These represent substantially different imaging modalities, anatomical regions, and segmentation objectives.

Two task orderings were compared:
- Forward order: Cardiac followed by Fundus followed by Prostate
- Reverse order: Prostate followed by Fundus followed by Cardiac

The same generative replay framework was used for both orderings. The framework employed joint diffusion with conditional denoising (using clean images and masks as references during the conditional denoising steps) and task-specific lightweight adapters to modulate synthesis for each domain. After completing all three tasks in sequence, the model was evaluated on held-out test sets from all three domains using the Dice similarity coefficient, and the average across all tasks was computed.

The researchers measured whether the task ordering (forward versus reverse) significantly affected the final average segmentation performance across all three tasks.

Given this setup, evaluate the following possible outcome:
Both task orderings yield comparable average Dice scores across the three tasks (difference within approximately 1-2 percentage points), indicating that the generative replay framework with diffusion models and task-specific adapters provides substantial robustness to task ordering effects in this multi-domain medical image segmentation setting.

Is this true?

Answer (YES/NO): YES